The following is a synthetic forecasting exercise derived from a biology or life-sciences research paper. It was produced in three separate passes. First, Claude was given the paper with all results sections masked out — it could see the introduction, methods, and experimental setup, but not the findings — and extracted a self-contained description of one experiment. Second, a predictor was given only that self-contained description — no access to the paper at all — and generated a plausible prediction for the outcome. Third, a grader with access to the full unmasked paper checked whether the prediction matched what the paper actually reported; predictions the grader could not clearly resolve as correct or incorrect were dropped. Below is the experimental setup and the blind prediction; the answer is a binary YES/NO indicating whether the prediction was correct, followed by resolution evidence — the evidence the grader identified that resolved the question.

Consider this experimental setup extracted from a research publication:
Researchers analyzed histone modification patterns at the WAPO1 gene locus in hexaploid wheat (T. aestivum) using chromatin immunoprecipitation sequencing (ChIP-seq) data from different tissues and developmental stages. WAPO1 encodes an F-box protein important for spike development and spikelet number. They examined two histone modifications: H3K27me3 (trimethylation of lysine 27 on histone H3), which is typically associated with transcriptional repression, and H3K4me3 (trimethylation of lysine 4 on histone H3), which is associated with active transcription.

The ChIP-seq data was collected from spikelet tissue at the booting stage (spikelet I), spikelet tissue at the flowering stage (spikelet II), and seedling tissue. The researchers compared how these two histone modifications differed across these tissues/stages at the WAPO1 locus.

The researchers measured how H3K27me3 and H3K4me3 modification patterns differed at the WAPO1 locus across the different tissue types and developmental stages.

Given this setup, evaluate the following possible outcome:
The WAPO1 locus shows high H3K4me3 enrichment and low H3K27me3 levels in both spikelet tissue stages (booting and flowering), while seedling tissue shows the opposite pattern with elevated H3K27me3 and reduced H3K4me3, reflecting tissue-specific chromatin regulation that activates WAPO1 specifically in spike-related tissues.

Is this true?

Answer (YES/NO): NO